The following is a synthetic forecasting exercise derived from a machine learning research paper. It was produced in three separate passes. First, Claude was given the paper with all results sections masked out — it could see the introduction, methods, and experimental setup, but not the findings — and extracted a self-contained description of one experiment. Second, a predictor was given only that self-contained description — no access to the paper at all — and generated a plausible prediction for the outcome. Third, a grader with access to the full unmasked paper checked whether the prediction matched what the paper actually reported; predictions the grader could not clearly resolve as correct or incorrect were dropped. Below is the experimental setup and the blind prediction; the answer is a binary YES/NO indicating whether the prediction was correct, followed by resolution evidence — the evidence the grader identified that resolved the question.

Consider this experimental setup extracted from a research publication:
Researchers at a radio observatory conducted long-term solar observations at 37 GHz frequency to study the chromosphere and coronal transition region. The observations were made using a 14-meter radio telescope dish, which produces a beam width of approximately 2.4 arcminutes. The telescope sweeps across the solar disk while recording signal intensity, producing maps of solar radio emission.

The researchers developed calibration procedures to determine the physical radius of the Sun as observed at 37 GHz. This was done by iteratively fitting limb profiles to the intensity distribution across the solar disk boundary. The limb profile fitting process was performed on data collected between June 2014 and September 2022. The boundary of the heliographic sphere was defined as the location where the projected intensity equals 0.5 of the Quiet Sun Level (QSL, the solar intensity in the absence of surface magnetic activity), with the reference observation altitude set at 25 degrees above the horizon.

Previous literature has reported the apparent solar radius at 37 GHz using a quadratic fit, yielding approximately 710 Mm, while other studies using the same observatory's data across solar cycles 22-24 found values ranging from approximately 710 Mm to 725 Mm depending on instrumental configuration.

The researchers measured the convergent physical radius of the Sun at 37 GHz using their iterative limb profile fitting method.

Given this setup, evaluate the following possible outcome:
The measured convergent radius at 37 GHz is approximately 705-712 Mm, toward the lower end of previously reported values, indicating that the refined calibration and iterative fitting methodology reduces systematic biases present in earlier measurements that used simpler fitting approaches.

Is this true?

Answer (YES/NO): NO